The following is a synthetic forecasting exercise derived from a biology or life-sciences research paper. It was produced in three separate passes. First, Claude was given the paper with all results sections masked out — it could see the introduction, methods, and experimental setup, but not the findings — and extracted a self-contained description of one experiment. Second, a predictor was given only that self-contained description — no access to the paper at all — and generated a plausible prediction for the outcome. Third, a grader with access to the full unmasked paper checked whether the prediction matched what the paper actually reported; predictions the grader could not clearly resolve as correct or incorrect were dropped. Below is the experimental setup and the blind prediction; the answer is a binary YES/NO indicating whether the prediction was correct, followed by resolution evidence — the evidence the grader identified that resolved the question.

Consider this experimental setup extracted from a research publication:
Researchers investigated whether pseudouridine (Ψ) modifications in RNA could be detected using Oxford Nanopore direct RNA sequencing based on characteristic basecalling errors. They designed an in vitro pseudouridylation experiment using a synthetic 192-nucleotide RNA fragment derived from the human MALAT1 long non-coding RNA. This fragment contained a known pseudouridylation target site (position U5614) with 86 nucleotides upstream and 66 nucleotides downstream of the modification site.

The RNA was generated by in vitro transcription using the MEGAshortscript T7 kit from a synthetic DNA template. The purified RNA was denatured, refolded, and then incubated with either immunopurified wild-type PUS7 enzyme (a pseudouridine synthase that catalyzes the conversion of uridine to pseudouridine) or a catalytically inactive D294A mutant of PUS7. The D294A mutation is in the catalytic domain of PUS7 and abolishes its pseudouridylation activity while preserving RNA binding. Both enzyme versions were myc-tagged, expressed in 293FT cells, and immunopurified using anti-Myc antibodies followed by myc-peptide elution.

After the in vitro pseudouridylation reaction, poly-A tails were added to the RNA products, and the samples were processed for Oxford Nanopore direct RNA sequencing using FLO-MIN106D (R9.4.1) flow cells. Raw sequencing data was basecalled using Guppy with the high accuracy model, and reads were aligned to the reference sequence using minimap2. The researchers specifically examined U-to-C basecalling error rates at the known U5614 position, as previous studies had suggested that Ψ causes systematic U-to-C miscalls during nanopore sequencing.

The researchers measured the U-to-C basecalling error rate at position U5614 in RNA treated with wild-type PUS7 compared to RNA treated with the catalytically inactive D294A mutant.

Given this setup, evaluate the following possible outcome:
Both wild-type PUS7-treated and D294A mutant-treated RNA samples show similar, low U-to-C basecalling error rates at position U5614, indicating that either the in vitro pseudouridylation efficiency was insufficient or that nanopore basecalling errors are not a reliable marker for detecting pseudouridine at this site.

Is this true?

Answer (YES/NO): NO